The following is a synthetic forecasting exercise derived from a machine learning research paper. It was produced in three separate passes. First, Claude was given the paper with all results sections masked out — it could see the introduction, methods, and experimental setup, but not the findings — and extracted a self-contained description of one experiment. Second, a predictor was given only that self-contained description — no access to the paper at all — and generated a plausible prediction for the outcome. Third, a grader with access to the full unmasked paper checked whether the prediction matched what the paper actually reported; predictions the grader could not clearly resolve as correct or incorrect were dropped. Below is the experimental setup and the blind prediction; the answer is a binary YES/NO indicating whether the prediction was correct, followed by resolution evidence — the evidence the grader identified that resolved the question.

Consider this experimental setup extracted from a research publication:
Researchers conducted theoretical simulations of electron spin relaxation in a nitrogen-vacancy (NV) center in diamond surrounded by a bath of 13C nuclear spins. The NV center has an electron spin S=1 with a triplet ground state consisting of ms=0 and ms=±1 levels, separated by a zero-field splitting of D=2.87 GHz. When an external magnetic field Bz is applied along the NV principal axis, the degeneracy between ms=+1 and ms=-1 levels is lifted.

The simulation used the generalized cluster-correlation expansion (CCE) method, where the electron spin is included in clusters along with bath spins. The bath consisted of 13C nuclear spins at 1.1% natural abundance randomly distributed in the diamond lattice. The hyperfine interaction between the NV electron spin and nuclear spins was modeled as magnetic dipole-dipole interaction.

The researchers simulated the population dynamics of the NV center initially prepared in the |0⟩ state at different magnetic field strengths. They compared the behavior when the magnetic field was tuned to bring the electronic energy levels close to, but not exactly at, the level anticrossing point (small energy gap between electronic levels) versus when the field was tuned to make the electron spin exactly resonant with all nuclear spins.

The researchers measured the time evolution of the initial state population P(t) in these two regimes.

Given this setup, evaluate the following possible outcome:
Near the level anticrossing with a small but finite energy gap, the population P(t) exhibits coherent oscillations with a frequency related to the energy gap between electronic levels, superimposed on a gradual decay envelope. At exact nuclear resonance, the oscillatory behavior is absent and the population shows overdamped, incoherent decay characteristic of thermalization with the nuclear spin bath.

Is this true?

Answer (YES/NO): YES